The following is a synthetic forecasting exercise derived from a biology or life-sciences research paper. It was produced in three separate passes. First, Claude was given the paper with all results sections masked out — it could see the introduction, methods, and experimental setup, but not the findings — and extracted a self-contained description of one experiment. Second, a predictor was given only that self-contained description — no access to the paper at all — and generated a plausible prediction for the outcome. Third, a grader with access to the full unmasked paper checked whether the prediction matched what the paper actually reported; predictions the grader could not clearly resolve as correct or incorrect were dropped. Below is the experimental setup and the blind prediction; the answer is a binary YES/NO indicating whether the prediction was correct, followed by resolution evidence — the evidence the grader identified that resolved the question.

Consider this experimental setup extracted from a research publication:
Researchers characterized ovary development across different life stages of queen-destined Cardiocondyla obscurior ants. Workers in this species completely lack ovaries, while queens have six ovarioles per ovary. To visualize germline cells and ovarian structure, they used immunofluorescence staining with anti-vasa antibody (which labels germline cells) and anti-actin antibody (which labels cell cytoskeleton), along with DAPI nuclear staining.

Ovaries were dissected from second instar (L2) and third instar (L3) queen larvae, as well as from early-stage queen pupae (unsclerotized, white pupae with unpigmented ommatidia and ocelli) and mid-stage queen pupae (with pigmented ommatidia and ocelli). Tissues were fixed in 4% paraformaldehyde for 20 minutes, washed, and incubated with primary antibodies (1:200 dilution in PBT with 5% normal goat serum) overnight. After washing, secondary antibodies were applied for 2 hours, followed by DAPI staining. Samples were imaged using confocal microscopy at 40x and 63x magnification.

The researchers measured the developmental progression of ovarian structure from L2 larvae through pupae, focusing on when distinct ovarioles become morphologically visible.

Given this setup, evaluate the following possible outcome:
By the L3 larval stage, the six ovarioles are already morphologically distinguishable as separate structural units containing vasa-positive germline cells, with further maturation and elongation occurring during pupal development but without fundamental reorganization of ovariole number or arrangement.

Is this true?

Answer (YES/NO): YES